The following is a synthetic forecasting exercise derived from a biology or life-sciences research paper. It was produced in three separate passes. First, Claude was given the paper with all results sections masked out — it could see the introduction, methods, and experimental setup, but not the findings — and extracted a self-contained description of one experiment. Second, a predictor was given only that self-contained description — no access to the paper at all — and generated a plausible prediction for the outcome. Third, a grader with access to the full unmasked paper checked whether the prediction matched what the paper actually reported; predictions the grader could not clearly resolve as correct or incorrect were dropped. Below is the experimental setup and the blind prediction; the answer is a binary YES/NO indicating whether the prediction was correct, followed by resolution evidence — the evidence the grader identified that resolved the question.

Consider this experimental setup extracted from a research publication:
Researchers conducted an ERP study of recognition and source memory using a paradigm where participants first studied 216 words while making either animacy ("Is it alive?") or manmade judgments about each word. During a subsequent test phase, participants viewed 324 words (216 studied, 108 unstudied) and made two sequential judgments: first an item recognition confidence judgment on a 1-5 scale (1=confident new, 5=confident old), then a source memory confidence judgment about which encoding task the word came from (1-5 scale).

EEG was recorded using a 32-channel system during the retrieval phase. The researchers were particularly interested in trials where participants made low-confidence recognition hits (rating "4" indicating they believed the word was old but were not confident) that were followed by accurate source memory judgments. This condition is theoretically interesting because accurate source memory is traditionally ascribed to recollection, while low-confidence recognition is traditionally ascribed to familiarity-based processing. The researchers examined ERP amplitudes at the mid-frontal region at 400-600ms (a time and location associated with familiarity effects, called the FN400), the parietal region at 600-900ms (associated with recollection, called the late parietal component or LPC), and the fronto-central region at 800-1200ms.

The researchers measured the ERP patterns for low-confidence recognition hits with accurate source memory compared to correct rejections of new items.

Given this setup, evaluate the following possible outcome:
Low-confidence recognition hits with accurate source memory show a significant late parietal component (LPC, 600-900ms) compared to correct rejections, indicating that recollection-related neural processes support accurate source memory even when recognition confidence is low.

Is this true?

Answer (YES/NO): NO